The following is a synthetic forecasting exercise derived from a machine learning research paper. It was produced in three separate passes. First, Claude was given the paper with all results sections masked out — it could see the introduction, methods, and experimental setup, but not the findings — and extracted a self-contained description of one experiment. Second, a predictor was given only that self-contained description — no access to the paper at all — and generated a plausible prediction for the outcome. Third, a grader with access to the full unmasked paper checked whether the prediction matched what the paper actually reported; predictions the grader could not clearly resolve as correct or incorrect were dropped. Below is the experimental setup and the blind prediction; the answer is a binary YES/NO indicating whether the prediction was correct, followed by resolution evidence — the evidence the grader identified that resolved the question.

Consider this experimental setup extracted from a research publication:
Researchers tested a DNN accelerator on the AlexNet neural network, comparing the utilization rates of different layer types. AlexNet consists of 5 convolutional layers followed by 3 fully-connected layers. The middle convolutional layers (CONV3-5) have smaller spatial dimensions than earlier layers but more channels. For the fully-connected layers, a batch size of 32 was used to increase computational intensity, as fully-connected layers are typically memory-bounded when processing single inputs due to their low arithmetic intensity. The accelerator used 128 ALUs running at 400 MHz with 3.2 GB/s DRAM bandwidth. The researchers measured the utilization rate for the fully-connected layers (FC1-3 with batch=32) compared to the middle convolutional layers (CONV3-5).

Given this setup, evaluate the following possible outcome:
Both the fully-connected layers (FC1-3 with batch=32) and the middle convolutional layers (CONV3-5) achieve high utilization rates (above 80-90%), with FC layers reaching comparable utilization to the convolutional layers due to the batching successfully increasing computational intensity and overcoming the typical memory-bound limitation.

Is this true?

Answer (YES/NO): NO